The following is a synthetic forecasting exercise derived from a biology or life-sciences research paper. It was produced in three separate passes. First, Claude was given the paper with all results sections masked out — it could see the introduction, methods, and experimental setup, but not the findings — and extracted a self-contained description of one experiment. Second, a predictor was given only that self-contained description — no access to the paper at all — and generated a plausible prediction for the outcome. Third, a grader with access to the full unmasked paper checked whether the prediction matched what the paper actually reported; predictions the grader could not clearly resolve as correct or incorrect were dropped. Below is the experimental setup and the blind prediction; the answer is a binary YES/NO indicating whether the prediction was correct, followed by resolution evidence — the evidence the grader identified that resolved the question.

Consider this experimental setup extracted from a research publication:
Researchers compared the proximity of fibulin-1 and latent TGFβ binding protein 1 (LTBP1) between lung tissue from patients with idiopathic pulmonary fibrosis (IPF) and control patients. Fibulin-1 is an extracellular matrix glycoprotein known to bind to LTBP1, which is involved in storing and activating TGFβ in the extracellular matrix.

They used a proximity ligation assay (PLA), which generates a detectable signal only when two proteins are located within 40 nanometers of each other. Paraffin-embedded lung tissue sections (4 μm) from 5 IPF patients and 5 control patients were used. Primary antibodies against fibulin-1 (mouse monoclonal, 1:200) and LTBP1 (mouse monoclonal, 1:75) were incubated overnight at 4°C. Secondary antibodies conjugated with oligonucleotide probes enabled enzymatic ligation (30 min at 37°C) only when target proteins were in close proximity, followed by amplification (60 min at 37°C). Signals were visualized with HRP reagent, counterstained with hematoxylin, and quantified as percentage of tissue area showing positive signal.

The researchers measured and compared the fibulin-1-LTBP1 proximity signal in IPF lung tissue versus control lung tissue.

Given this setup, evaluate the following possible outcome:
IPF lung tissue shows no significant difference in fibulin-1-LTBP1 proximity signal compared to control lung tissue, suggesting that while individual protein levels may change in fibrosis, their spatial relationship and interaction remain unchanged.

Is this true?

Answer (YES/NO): NO